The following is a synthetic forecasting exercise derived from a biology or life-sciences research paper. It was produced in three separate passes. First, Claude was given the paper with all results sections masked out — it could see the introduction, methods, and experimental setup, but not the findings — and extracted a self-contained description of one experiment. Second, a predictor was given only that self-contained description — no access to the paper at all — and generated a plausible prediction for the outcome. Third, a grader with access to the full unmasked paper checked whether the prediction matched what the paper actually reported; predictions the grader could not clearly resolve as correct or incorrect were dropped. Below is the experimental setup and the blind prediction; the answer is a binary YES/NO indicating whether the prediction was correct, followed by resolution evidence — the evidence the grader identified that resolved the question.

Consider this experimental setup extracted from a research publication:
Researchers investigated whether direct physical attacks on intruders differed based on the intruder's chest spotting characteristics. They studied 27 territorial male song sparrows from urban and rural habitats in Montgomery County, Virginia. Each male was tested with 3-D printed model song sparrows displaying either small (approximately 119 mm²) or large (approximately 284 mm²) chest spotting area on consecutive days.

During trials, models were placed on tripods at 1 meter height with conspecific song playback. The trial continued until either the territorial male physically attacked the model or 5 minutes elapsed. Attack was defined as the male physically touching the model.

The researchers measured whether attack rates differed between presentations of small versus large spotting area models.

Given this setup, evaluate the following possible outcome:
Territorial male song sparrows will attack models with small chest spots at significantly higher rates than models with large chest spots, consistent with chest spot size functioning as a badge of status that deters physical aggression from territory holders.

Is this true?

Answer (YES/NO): NO